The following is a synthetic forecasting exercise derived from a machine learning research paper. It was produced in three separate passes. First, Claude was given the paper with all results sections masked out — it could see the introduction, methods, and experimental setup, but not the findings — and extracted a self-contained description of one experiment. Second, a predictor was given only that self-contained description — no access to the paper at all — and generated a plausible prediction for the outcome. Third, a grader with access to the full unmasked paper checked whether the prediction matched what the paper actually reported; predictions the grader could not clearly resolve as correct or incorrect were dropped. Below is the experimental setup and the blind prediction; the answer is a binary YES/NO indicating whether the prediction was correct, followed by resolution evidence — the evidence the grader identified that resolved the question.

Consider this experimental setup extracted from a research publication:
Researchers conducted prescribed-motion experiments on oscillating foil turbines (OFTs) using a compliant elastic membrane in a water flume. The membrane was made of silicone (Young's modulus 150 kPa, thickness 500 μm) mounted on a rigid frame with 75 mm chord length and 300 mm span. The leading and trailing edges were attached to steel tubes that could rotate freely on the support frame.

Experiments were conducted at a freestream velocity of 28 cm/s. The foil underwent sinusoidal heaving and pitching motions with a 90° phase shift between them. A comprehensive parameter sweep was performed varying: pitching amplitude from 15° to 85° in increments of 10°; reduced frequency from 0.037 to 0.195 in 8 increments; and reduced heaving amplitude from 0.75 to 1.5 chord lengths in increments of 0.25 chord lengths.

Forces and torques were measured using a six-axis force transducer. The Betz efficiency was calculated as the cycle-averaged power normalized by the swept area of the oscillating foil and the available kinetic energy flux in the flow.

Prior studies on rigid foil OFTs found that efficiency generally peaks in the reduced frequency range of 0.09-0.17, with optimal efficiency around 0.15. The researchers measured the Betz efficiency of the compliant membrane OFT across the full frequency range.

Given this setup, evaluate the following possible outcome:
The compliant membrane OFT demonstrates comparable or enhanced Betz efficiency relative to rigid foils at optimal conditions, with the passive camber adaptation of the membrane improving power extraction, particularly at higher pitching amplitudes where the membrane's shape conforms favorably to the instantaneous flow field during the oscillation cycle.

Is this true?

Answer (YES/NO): YES